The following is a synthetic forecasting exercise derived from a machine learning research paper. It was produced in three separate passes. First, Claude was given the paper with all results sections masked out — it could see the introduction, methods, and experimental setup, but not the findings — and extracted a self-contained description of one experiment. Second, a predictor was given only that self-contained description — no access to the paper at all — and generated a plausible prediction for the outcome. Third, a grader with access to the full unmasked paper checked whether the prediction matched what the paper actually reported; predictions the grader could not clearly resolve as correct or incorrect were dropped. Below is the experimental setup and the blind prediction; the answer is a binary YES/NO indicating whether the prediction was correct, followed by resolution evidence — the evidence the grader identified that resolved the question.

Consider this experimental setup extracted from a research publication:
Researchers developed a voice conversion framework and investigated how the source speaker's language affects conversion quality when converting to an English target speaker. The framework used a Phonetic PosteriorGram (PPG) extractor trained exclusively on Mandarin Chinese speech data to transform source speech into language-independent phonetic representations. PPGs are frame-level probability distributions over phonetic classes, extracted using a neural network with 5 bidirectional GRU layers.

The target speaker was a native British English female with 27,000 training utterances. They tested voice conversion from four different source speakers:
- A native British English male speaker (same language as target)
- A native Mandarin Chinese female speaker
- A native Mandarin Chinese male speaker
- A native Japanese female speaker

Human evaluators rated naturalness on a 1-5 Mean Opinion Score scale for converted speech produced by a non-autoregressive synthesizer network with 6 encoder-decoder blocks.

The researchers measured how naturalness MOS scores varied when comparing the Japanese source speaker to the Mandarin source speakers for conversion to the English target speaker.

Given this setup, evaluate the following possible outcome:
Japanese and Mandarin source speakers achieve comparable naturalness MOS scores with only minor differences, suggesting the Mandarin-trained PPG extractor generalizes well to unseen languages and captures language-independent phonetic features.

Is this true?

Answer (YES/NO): NO